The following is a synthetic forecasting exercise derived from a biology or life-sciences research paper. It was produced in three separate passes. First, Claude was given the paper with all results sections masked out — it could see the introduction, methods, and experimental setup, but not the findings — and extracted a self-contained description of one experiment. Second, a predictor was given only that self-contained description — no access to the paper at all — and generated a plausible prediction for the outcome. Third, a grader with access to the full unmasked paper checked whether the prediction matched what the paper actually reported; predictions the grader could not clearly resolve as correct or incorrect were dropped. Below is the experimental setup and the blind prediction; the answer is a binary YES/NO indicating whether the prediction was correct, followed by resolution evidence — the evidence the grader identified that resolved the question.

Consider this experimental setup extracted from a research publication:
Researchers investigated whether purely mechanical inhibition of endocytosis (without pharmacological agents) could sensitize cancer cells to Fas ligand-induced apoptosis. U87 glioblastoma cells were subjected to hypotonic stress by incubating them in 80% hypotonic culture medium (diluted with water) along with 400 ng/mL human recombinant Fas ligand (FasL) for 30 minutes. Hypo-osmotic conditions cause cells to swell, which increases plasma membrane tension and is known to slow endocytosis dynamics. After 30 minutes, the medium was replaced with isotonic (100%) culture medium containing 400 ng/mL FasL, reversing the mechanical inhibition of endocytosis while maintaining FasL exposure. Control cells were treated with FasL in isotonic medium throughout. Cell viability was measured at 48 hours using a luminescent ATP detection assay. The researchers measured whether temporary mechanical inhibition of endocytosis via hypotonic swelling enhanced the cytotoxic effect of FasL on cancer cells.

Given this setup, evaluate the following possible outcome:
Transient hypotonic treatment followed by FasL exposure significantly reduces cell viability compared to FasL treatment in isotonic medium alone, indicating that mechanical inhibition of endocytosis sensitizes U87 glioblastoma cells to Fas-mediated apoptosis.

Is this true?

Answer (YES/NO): YES